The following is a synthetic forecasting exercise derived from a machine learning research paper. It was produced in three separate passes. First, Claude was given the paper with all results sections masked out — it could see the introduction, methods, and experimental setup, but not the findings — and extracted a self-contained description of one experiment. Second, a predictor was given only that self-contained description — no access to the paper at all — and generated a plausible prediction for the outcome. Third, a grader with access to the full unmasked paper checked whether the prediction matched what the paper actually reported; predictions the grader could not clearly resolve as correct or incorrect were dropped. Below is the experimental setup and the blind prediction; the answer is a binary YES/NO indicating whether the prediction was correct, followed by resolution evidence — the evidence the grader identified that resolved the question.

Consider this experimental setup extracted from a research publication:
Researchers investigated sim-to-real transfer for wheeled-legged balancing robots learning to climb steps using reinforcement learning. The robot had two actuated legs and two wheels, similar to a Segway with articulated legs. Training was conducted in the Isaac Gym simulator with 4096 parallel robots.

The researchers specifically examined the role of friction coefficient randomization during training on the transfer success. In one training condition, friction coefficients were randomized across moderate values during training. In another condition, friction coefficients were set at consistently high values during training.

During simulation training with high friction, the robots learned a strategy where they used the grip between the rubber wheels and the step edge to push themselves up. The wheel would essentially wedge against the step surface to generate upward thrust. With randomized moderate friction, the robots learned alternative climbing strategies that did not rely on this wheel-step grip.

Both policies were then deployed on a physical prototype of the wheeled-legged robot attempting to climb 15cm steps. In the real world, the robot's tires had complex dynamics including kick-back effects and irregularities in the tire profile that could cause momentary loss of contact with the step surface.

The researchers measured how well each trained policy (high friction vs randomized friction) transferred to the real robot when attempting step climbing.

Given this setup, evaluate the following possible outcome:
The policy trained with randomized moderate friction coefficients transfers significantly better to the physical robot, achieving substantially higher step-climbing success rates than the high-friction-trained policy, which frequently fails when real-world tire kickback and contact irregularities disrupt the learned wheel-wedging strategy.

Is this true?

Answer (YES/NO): YES